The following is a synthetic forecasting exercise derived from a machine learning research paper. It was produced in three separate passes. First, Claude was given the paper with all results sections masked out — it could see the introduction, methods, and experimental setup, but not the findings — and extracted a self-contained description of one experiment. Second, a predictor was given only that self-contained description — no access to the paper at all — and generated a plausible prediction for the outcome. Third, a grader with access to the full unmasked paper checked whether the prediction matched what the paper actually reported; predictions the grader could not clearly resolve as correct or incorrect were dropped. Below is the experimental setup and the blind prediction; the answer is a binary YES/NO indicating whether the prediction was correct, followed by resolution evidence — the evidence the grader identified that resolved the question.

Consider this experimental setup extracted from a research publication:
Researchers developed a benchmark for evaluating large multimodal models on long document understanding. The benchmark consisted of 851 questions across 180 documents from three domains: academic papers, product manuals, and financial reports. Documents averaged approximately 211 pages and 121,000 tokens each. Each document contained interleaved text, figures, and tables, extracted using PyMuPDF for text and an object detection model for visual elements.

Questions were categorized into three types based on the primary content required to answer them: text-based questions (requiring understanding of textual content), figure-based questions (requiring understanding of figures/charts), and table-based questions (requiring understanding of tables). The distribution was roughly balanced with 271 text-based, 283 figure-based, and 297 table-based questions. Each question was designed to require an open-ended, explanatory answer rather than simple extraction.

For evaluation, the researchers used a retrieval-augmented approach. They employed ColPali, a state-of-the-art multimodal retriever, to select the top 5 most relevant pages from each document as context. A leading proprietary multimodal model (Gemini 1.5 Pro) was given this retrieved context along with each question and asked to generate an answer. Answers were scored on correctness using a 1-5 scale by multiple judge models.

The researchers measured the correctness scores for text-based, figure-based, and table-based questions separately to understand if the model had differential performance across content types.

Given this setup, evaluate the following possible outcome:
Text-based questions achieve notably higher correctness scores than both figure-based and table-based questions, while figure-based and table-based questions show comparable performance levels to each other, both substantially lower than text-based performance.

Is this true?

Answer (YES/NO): NO